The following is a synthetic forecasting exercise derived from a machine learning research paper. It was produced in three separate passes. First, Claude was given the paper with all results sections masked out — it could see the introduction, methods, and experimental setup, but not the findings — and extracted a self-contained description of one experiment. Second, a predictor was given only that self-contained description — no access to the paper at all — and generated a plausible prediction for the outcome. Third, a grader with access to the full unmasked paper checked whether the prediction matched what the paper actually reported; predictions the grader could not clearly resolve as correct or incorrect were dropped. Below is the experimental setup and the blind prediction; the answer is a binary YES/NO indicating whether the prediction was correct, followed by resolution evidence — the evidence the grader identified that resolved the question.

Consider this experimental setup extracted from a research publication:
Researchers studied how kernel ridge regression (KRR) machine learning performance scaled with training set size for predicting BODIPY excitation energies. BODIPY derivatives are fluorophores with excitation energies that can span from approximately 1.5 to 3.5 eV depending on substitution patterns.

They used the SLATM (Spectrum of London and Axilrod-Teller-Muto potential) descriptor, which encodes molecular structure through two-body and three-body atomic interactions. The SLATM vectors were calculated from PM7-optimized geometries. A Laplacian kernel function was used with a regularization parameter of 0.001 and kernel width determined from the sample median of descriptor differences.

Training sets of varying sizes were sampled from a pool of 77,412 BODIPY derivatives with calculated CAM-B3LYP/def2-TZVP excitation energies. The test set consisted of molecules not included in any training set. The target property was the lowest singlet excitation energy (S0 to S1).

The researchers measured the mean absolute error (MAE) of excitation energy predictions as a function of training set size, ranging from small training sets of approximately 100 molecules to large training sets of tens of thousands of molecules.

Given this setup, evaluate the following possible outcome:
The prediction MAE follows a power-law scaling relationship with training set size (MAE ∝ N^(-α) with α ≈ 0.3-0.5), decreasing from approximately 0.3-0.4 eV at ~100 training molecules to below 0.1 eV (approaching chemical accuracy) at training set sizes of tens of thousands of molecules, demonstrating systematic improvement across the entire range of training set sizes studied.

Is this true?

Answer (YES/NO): NO